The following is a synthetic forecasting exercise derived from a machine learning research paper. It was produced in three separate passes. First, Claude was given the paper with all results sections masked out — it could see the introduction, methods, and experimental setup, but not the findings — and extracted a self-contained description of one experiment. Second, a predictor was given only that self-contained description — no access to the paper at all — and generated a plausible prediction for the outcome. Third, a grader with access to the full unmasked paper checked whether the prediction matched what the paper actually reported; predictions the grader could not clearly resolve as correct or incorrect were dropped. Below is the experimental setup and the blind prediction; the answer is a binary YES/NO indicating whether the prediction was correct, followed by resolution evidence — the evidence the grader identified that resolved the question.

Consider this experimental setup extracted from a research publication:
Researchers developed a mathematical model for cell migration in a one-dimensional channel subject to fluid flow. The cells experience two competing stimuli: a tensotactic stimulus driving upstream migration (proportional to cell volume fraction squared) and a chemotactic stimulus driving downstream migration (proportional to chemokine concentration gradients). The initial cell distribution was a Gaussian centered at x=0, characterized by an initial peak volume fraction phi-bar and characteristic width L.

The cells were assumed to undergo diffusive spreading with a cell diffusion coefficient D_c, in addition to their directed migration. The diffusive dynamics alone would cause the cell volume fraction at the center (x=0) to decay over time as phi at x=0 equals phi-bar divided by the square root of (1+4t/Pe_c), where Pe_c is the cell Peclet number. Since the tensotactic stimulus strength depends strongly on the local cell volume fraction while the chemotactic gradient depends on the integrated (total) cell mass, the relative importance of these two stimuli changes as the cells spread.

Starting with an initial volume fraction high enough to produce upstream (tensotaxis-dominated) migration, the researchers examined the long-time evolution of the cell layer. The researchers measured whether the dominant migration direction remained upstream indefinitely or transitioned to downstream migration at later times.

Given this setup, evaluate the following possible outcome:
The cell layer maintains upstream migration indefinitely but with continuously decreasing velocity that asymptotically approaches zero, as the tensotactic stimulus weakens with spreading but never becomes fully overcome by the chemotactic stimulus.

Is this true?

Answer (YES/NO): NO